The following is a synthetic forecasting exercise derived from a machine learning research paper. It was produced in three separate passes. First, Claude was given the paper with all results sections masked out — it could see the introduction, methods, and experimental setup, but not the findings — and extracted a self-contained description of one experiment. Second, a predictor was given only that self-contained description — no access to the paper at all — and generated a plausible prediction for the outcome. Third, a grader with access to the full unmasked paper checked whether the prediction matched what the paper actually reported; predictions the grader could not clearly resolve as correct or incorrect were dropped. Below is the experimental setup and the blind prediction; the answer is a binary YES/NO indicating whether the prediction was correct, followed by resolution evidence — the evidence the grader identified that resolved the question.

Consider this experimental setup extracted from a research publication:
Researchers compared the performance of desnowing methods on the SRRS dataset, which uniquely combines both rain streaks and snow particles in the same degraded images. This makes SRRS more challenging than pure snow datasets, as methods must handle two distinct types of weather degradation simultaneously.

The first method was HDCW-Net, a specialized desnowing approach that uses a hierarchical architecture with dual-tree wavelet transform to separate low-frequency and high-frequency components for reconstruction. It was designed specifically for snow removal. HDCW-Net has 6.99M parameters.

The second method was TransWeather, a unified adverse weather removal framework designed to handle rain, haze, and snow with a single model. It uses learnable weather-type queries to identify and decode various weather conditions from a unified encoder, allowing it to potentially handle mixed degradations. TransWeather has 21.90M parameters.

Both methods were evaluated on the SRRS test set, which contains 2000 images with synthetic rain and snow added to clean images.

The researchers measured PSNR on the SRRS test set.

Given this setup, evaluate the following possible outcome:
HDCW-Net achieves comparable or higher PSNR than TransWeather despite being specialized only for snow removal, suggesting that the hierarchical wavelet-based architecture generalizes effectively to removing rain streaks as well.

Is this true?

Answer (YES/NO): NO